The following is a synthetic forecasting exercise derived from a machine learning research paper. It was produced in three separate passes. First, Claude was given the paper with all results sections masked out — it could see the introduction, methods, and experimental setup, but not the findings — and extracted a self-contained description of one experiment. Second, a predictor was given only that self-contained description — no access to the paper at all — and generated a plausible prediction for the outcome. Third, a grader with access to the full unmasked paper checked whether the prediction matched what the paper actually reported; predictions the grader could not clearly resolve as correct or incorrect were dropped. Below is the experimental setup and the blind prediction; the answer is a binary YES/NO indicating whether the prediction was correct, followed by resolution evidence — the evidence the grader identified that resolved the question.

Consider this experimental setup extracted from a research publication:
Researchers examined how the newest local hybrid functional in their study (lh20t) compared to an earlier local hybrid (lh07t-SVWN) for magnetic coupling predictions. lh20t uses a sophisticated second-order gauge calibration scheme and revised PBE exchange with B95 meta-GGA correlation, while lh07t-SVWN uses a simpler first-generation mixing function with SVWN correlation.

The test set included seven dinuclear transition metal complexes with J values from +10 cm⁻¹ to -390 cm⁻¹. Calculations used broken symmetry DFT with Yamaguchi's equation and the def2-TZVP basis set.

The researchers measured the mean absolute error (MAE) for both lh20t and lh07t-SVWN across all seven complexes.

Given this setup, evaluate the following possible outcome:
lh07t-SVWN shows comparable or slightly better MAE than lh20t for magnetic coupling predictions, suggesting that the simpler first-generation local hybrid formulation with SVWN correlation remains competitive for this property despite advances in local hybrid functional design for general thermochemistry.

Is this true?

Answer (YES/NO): NO